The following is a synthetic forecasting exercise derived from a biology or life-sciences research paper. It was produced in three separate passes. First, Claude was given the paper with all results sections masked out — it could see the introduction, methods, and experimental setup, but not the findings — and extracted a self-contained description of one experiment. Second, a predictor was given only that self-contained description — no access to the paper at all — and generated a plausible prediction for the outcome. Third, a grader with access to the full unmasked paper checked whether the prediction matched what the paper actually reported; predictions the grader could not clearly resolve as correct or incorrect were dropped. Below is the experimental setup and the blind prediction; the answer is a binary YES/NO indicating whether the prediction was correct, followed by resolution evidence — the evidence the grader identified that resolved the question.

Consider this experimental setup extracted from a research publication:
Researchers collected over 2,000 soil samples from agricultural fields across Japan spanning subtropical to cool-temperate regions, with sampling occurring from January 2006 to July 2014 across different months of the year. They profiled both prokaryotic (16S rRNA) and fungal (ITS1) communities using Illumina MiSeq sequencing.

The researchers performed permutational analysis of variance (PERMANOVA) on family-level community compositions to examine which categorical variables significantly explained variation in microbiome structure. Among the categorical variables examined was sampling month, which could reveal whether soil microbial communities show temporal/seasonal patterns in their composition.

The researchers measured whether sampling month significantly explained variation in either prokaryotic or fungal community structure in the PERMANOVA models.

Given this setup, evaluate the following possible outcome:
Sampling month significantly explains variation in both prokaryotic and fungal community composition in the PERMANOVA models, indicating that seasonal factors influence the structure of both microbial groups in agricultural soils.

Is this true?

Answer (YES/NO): YES